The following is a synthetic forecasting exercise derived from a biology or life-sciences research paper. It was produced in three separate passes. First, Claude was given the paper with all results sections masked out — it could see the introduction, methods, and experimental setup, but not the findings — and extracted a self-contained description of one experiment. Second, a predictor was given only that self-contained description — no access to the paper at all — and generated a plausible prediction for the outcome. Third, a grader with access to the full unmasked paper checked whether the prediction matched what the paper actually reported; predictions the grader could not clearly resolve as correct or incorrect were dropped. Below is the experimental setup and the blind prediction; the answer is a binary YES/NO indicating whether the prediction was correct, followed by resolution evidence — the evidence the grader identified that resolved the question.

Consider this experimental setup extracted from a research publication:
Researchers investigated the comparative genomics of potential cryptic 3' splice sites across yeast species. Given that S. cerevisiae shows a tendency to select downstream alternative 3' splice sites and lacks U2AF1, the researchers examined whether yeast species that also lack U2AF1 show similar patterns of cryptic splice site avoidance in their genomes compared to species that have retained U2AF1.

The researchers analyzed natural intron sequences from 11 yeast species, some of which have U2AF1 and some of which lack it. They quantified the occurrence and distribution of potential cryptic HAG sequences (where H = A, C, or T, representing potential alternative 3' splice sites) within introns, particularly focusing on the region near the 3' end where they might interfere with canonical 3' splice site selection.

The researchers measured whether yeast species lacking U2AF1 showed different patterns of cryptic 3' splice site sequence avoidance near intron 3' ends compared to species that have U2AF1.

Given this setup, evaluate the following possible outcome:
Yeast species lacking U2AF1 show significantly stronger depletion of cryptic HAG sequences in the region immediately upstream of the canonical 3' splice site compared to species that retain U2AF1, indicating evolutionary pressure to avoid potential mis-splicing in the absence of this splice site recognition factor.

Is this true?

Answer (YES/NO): YES